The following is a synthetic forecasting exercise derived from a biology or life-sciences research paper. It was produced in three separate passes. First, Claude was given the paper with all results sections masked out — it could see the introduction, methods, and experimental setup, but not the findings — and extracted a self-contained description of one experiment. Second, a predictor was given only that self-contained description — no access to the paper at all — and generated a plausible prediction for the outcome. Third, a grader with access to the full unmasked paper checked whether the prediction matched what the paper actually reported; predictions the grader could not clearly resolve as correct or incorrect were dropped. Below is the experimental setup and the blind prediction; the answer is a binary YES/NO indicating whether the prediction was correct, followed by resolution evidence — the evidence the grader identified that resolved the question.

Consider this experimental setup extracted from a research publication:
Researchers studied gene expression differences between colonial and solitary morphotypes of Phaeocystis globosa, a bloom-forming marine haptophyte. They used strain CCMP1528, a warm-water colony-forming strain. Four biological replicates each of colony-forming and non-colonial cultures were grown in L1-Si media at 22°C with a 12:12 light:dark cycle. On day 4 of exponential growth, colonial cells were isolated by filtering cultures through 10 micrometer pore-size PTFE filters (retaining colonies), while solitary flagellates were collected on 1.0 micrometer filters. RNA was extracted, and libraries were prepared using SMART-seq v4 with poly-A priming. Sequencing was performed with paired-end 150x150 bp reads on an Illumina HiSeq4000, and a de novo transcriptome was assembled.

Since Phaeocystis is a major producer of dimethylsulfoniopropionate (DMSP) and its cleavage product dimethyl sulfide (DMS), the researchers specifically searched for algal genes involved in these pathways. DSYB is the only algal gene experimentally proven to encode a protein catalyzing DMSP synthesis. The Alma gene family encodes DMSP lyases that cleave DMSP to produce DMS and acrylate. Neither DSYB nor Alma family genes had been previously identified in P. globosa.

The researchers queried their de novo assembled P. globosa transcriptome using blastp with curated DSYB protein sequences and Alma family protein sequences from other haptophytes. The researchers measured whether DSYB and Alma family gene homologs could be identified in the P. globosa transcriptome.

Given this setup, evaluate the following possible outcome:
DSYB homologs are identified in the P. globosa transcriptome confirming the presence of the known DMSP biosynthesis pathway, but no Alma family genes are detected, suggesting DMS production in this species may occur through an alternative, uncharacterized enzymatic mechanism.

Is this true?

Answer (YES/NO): NO